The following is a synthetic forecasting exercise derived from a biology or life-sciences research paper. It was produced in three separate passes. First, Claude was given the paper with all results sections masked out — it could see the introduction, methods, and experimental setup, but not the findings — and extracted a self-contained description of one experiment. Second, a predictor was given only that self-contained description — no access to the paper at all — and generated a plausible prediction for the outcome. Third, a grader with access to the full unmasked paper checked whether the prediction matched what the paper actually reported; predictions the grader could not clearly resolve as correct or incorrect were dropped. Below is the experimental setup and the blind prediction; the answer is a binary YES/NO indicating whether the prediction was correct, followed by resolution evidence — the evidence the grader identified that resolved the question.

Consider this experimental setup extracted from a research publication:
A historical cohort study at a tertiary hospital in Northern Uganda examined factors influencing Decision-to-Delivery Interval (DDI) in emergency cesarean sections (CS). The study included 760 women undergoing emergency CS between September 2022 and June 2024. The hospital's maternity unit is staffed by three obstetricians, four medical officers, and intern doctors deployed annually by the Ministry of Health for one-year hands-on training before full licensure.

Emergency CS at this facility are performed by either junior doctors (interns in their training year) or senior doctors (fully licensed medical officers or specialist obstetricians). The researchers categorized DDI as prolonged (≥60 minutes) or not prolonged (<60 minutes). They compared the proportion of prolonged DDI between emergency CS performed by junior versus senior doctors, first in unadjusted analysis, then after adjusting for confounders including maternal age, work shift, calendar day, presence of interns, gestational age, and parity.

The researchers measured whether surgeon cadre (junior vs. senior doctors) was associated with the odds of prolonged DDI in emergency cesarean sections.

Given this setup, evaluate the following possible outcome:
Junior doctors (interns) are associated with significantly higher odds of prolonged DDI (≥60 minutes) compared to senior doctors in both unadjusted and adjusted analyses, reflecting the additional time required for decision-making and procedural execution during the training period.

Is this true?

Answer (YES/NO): YES